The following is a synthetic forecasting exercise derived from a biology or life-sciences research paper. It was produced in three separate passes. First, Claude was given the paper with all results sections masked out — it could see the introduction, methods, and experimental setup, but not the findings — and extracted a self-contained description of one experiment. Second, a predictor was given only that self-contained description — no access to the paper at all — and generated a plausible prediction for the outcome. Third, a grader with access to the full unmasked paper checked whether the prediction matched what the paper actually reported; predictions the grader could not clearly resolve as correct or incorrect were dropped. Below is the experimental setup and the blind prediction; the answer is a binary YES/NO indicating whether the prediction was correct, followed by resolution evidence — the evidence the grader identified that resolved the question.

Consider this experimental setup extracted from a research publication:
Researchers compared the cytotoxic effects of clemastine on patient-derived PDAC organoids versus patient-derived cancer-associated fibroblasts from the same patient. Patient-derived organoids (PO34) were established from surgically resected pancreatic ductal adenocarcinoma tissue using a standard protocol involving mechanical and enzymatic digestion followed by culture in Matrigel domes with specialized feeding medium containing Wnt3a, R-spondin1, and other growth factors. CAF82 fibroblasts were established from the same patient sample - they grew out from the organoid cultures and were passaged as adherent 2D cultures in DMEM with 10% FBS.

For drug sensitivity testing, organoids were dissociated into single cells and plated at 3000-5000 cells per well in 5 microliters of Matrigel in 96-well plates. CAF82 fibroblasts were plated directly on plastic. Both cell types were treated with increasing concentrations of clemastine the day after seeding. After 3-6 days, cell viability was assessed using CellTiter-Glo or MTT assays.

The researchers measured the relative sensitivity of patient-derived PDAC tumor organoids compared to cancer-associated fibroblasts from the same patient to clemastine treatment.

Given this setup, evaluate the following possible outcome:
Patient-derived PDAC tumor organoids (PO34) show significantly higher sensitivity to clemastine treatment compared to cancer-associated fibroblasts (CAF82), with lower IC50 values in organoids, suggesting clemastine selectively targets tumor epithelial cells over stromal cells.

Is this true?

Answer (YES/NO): NO